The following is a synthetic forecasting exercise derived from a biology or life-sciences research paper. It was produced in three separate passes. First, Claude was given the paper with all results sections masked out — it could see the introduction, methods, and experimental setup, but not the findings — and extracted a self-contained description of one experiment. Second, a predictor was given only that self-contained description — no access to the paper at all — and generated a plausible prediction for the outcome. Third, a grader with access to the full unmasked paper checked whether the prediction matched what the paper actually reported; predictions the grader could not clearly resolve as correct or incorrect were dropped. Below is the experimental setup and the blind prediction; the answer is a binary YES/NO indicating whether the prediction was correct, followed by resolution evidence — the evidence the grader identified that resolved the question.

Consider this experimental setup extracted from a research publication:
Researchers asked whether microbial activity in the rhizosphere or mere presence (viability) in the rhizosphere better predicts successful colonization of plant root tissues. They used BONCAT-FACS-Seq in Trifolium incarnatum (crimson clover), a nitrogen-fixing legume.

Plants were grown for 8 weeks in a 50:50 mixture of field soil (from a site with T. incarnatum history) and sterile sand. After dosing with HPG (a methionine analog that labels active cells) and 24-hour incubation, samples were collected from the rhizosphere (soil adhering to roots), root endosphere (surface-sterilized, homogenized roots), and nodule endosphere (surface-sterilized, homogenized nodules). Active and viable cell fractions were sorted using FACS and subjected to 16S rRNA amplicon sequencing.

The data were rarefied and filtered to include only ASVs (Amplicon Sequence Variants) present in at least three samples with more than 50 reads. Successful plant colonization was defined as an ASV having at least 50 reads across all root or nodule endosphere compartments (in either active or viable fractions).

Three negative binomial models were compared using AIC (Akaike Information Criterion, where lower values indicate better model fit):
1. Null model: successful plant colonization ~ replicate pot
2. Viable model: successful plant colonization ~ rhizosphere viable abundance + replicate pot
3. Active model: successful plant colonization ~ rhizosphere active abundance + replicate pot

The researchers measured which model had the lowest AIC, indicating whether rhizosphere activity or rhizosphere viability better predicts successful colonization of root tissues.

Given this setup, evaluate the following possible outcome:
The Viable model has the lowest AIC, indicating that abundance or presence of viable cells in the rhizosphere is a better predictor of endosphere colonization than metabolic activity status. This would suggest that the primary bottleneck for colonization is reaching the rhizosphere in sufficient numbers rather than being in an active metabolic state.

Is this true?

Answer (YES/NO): NO